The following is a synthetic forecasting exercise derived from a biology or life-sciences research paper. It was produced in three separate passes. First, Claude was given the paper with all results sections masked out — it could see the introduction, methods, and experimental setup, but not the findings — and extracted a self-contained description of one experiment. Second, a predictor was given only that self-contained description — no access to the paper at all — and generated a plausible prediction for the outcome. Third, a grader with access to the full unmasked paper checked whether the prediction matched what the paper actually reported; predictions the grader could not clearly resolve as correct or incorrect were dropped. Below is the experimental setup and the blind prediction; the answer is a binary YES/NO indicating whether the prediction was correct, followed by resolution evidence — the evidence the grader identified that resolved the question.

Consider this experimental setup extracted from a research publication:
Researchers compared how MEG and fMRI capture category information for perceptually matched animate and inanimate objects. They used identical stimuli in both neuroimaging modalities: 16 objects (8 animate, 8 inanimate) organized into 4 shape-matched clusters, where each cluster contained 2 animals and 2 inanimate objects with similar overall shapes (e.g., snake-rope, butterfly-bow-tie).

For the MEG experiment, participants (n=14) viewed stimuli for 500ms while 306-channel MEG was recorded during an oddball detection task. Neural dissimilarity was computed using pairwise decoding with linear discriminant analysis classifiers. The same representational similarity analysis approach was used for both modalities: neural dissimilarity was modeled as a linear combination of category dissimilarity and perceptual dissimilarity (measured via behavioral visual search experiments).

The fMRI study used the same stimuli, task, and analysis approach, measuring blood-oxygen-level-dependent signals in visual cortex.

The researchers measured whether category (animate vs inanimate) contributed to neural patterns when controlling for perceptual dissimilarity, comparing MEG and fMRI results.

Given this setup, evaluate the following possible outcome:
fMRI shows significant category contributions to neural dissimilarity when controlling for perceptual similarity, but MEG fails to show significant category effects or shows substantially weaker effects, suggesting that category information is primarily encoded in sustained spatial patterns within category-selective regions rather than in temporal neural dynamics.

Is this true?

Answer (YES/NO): YES